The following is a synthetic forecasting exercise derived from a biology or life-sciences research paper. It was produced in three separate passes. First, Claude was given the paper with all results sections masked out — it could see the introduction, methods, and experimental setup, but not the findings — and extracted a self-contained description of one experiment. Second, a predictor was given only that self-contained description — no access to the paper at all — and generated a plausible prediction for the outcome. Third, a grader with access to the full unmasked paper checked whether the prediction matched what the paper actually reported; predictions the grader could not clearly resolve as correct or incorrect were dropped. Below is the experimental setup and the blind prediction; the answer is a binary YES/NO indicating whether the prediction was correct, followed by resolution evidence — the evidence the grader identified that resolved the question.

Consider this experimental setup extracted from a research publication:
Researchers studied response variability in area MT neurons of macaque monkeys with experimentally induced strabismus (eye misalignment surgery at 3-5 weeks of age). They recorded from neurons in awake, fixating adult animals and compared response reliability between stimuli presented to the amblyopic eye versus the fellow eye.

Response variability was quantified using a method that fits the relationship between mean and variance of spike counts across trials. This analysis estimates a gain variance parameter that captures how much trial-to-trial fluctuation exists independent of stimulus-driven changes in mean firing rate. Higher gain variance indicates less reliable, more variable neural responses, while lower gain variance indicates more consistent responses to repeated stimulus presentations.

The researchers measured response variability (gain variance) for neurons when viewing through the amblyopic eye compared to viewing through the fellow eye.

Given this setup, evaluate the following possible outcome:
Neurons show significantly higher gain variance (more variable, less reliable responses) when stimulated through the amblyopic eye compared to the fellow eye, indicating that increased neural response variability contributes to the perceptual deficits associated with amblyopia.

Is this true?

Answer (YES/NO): YES